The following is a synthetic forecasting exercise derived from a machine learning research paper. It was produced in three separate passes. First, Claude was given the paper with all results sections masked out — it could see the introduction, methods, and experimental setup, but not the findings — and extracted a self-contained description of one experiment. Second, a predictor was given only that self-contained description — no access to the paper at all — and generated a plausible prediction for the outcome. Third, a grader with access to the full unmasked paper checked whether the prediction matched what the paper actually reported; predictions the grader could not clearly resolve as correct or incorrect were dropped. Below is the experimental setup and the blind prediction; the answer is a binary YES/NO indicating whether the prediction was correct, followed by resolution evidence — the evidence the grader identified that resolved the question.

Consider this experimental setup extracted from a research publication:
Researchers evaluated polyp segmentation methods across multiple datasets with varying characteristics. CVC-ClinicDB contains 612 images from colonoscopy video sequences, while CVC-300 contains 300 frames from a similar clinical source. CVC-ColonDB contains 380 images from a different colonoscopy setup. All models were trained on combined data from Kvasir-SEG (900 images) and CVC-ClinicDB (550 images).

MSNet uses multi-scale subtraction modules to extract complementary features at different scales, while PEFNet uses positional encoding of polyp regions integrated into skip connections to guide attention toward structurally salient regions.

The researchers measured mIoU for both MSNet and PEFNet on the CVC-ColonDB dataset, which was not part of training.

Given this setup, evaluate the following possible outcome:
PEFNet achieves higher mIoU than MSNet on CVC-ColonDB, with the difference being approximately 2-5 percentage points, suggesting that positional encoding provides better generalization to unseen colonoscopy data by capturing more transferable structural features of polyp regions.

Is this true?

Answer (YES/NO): NO